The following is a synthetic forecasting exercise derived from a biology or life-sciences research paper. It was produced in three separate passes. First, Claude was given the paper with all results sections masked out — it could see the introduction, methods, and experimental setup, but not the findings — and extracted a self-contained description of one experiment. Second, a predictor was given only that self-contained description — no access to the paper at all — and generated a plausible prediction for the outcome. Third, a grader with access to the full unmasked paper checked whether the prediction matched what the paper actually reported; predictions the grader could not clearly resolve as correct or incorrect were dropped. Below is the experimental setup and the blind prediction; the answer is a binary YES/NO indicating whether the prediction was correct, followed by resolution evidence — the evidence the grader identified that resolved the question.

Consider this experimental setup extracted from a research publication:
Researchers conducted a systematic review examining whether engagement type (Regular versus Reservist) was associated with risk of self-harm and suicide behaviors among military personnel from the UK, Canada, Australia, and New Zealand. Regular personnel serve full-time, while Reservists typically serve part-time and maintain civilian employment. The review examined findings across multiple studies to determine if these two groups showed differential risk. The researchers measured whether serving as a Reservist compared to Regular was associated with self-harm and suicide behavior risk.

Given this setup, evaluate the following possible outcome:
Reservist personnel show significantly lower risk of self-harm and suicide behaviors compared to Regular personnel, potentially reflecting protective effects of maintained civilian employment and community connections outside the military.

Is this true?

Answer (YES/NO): NO